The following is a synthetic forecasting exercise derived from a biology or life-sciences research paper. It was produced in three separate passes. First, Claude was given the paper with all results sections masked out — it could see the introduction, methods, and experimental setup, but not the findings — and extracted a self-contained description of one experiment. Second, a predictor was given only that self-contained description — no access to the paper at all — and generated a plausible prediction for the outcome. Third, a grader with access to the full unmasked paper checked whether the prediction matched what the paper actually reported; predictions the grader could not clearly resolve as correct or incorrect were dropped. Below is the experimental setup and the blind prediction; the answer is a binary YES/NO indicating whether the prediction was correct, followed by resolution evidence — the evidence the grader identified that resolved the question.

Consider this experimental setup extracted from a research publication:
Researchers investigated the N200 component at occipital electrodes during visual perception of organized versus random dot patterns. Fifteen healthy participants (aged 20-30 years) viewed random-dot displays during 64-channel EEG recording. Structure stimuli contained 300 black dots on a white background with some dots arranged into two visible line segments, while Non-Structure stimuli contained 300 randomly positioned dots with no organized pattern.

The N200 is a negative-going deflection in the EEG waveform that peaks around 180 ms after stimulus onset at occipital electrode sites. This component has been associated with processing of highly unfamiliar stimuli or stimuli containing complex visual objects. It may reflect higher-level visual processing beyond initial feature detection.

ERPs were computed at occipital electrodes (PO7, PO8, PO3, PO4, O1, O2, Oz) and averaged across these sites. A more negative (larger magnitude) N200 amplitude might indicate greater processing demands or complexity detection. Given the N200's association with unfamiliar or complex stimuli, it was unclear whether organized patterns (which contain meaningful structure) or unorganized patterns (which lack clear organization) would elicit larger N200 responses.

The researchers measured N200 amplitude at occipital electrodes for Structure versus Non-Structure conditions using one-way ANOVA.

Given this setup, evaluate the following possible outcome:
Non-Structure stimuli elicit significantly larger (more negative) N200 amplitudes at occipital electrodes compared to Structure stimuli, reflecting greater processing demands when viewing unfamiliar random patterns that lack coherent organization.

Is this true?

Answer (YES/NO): NO